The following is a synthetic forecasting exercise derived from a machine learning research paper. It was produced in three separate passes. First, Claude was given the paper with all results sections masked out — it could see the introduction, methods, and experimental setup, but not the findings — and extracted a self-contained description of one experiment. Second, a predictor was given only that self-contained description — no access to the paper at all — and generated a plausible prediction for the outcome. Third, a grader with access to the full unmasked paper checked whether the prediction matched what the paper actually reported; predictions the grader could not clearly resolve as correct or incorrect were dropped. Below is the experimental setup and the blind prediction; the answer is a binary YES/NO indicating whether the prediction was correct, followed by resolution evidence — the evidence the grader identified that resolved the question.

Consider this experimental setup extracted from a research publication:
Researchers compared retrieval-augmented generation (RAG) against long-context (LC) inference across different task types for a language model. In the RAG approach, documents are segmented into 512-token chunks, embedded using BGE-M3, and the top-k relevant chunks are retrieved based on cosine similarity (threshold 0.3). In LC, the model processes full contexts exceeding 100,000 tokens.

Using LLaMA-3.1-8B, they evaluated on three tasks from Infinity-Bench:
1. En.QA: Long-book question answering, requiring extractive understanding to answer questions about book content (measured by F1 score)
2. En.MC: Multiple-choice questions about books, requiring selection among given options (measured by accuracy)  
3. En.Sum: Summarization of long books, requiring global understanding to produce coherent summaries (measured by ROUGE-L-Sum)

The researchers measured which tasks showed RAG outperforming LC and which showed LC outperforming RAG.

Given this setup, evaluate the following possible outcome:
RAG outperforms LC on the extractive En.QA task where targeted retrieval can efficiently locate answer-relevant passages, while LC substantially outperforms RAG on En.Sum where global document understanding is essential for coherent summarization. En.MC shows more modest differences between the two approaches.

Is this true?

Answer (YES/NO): NO